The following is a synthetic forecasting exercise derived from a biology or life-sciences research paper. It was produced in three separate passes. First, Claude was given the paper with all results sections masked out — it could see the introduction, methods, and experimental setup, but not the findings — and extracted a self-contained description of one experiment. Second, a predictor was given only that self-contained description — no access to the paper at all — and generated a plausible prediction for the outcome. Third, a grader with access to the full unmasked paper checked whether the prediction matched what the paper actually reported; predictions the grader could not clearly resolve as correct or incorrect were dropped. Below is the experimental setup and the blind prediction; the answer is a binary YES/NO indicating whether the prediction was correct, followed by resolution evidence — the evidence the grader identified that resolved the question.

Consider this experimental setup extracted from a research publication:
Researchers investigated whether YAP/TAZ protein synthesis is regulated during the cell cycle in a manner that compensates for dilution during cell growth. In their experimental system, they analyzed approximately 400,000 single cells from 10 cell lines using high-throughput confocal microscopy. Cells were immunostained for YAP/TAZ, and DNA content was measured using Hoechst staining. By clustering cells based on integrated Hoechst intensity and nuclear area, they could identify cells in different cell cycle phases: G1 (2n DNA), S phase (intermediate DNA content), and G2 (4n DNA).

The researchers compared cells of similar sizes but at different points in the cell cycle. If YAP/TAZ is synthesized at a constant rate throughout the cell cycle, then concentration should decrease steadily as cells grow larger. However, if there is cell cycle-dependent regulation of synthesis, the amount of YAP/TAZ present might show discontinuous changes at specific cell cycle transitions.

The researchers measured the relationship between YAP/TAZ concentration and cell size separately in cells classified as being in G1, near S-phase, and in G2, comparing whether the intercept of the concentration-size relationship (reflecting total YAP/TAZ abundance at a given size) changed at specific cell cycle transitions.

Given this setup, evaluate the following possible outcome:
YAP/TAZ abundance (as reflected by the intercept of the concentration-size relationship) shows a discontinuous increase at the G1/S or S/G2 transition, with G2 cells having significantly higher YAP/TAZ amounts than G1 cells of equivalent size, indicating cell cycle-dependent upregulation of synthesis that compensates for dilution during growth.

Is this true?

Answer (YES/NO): YES